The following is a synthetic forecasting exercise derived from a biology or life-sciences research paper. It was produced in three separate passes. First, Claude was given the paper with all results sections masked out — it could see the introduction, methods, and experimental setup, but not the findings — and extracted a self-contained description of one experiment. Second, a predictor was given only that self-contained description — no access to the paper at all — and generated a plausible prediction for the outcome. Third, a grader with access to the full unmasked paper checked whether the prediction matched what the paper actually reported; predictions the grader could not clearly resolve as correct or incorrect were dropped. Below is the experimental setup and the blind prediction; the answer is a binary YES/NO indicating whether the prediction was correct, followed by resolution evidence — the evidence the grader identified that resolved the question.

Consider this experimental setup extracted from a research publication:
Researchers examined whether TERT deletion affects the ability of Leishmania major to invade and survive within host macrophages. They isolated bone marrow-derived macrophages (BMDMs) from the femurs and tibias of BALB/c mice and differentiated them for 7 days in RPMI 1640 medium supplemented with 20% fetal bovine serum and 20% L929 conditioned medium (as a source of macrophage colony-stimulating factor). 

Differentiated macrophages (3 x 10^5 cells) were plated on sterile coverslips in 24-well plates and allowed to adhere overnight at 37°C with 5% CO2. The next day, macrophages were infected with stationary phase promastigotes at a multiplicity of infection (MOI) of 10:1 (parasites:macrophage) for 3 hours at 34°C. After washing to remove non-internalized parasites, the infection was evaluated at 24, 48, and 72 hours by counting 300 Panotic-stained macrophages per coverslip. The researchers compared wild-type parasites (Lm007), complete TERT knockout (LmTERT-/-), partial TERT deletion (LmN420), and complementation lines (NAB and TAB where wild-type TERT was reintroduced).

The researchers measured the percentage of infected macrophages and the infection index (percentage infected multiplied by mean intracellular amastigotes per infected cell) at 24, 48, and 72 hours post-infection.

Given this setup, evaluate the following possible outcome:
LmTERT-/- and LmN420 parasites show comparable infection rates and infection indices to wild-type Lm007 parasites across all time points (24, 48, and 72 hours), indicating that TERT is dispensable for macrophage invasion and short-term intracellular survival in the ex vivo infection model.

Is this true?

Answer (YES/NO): NO